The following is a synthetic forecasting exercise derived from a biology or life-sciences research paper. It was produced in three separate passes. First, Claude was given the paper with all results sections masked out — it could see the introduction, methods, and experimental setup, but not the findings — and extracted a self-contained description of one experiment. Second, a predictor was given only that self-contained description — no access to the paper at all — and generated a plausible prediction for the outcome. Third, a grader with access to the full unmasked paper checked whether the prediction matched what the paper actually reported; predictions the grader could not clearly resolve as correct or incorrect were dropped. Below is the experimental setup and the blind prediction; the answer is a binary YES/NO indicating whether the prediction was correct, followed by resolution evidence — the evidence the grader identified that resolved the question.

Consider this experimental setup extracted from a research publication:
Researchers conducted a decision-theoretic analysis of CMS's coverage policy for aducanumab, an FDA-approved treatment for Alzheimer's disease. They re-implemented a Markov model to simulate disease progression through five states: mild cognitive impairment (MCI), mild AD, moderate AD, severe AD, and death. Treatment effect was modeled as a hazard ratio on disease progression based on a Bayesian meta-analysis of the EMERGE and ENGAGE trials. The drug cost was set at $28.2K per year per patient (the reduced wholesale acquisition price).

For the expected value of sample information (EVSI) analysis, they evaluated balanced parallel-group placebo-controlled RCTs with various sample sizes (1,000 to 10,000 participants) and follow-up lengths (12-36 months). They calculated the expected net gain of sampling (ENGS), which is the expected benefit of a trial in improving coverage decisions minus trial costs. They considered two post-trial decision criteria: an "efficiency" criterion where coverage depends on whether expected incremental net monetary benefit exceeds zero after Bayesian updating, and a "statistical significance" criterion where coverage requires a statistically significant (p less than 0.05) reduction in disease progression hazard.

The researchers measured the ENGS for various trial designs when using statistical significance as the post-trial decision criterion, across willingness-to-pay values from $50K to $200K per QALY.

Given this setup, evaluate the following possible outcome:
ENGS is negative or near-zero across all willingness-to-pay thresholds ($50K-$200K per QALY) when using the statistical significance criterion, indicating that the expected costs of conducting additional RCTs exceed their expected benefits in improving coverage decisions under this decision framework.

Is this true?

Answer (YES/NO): YES